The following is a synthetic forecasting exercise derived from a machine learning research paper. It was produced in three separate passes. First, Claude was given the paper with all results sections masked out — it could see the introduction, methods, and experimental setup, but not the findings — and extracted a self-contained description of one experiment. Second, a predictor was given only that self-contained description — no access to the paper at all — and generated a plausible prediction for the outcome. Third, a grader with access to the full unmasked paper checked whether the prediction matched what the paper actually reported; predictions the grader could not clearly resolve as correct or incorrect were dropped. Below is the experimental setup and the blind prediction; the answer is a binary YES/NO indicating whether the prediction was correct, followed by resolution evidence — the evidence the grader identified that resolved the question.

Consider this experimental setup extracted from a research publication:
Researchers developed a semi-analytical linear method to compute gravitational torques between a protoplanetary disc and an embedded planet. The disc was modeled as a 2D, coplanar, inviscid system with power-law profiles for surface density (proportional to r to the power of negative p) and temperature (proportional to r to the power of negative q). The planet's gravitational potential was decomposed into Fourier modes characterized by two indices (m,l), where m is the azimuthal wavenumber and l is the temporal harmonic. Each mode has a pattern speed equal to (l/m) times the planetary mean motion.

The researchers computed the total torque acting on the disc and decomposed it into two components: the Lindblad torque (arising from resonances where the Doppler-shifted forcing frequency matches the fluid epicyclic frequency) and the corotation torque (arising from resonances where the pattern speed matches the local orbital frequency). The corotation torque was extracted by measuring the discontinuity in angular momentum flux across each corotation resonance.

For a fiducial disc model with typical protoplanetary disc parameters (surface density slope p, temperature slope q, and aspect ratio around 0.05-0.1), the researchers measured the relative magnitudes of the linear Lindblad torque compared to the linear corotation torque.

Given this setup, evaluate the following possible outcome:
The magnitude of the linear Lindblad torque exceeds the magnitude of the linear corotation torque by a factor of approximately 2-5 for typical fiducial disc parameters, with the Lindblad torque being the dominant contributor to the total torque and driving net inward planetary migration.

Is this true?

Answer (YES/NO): YES